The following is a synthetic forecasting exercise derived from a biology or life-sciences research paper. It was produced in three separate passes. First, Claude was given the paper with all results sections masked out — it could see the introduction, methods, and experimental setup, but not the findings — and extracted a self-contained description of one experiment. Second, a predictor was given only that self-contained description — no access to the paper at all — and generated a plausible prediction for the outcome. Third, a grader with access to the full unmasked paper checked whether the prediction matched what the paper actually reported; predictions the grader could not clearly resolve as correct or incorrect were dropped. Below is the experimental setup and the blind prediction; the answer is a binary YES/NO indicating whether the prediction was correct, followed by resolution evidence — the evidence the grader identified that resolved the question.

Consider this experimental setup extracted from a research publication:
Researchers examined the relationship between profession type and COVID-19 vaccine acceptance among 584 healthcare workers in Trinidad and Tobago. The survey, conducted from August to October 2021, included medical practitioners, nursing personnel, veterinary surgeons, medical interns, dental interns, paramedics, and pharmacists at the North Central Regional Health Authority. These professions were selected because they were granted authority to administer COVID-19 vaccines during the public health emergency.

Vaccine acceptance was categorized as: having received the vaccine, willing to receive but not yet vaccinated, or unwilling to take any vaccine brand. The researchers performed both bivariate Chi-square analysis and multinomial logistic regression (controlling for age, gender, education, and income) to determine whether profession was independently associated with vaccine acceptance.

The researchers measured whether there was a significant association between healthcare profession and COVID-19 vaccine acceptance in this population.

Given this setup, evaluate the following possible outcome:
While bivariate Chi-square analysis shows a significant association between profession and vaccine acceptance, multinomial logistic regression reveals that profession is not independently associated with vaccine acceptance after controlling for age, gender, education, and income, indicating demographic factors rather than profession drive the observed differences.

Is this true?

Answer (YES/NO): NO